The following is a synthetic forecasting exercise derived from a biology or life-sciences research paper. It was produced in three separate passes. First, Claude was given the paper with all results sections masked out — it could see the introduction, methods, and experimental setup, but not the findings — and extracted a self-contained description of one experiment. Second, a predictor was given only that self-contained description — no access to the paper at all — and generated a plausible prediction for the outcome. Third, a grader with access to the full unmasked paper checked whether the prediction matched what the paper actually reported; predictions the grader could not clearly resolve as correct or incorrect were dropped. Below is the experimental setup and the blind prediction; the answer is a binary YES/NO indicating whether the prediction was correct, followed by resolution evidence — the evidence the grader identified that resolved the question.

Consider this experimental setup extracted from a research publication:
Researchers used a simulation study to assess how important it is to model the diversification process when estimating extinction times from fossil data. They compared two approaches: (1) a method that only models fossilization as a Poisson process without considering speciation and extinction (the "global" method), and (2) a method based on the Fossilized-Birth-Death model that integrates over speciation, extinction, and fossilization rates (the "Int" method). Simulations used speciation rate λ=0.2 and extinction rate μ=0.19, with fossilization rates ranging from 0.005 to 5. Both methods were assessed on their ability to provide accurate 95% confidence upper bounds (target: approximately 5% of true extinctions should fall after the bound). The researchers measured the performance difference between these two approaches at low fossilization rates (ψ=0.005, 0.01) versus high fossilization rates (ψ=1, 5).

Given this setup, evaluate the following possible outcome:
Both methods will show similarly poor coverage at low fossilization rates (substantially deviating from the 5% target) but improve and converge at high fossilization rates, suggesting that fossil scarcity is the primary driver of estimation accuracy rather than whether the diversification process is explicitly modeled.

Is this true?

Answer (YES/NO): NO